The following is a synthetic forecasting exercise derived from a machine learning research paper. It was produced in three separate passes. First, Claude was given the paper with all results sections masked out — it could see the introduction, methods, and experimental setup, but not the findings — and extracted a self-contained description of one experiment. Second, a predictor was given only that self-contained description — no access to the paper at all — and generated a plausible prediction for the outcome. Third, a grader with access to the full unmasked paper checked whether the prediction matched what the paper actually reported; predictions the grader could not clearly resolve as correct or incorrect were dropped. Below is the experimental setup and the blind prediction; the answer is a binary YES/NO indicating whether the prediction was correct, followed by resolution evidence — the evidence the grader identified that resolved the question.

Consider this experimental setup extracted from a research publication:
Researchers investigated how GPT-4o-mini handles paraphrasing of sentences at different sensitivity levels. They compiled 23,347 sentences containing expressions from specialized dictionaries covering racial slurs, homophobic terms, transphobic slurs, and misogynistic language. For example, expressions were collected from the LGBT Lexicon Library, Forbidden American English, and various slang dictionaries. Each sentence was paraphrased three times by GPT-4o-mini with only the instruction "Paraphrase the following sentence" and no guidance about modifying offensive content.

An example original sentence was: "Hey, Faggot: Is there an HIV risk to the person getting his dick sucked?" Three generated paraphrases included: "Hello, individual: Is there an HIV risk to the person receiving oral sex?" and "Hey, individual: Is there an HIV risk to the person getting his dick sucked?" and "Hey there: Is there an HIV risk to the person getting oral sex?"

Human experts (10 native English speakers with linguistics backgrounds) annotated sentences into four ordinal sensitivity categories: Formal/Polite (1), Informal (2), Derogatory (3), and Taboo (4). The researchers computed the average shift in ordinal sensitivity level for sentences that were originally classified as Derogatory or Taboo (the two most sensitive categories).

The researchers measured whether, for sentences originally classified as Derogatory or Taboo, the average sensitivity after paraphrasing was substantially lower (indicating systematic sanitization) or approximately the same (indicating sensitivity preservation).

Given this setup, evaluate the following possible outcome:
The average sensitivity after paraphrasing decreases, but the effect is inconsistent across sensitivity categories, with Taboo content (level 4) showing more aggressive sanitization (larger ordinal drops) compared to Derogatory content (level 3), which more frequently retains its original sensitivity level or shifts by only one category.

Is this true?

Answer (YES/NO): YES